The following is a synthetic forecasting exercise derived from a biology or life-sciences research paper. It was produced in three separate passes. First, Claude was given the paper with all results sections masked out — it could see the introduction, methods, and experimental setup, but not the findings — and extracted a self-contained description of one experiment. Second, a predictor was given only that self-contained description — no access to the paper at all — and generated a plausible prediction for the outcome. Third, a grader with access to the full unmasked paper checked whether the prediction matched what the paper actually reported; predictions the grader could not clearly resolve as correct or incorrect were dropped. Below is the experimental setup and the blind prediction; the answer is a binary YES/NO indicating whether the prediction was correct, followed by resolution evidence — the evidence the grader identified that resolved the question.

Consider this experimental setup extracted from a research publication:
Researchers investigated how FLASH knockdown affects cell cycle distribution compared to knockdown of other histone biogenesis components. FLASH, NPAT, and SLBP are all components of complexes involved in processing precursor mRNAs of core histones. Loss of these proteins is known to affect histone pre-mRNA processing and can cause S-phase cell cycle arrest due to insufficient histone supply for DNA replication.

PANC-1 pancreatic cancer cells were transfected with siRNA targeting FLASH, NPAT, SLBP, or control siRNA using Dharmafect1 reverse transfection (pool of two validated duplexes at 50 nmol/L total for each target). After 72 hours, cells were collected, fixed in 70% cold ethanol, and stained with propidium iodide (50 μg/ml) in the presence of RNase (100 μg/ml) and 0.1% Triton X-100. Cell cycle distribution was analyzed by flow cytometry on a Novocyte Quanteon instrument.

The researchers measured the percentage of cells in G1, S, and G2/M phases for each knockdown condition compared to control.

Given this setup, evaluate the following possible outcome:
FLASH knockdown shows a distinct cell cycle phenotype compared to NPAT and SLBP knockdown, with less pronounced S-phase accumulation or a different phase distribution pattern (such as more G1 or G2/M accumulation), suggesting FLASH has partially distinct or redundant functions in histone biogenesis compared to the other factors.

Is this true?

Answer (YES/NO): NO